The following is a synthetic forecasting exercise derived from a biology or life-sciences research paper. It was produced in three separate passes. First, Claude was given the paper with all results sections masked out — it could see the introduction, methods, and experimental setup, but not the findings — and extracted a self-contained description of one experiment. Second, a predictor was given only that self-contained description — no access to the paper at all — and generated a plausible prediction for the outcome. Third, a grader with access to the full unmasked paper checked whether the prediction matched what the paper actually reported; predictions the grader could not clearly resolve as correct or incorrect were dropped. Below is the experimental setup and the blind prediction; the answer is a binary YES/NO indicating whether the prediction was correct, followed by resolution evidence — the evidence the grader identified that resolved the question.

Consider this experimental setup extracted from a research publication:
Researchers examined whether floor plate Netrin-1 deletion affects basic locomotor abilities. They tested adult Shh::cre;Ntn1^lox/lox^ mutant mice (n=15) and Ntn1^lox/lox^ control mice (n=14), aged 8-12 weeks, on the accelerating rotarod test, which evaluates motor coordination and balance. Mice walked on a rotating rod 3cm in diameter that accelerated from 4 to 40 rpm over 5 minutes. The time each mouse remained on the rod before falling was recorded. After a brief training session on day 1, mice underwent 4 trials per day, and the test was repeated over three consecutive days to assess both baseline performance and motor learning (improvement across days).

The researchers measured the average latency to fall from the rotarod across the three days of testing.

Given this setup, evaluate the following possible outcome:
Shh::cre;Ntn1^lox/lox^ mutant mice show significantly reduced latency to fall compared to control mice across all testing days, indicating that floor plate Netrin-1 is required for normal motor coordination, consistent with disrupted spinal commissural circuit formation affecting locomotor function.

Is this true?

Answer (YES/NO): NO